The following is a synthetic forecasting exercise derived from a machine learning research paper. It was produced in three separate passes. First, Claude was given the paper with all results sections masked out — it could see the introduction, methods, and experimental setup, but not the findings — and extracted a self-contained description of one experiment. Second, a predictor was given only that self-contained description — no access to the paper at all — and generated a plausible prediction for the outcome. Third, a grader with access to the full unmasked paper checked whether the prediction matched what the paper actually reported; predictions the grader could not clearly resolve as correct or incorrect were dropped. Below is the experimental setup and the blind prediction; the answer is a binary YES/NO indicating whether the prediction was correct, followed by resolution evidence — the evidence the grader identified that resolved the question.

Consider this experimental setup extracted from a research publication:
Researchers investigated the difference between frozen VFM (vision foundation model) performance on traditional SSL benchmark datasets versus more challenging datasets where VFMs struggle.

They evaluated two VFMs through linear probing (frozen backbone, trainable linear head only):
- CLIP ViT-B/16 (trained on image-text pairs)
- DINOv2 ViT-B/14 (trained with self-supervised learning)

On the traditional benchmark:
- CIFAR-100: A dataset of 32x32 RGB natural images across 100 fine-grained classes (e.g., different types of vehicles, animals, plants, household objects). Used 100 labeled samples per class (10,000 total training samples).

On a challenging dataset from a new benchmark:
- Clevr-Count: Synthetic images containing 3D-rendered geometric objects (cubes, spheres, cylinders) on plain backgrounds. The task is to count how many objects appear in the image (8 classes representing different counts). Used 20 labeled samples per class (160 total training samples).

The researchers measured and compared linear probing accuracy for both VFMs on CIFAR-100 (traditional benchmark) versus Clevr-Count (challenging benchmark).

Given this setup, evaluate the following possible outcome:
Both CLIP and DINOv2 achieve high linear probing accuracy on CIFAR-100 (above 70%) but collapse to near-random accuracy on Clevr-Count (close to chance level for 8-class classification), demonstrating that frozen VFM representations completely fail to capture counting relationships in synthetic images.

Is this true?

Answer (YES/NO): NO